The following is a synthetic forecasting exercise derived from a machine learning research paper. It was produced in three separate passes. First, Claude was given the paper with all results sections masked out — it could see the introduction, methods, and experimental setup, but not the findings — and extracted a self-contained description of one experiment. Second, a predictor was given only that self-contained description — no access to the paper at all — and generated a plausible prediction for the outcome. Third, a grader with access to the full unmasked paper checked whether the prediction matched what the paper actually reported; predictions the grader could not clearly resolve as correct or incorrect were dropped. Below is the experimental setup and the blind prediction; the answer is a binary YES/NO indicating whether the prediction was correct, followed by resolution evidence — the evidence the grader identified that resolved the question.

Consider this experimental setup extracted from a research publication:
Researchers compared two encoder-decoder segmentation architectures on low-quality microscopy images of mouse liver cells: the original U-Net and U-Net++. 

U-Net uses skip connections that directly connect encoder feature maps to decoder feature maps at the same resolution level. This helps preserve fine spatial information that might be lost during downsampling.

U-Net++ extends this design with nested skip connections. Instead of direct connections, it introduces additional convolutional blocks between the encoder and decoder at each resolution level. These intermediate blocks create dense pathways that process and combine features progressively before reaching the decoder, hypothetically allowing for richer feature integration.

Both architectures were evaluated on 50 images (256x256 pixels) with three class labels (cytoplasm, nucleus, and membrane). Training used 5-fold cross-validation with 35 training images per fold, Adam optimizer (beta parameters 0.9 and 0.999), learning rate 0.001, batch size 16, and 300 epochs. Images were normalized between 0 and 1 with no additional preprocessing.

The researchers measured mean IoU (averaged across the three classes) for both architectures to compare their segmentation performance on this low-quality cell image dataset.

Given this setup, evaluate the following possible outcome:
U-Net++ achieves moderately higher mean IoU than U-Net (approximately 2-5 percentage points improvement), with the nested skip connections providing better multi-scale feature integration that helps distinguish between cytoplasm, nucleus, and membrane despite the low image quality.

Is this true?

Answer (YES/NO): NO